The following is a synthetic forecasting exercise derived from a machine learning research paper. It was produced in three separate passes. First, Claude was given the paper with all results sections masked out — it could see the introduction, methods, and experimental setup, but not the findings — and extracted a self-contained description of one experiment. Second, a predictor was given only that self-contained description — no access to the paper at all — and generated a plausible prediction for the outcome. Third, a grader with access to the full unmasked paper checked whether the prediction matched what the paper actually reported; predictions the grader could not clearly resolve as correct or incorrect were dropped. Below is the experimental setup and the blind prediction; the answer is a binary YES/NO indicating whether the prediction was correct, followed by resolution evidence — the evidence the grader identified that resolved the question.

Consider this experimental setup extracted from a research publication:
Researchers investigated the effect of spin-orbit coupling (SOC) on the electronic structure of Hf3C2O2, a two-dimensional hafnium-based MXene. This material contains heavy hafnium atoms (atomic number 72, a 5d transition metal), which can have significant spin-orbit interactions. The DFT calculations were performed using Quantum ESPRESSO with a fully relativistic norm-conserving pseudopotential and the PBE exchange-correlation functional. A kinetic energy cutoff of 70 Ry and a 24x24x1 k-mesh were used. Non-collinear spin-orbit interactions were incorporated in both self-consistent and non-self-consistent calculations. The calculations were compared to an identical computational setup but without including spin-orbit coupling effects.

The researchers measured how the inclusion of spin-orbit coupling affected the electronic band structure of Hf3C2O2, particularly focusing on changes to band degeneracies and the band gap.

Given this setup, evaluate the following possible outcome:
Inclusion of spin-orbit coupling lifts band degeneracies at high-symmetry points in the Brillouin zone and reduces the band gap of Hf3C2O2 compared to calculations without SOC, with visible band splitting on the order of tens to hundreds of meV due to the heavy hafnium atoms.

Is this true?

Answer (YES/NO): NO